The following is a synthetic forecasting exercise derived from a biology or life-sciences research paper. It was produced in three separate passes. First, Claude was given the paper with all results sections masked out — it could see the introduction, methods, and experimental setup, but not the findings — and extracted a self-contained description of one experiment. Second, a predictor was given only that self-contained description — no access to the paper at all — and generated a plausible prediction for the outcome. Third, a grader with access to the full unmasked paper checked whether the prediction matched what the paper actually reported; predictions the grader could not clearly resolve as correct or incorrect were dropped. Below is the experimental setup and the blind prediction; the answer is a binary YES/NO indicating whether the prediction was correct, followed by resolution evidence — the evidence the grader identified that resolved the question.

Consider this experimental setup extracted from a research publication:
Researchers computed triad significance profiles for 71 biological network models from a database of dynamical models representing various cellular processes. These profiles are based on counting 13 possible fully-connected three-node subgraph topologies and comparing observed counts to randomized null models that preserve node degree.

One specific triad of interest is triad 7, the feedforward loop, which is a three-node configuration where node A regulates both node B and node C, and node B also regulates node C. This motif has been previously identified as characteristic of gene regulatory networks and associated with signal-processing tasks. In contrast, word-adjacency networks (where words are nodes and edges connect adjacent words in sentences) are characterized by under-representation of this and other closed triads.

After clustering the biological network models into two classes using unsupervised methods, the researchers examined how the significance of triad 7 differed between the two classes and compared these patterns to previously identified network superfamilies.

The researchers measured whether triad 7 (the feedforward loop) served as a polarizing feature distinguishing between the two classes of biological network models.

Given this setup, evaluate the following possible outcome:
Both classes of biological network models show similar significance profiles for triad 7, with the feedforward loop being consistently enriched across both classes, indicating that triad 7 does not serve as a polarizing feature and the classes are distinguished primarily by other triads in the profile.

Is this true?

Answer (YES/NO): NO